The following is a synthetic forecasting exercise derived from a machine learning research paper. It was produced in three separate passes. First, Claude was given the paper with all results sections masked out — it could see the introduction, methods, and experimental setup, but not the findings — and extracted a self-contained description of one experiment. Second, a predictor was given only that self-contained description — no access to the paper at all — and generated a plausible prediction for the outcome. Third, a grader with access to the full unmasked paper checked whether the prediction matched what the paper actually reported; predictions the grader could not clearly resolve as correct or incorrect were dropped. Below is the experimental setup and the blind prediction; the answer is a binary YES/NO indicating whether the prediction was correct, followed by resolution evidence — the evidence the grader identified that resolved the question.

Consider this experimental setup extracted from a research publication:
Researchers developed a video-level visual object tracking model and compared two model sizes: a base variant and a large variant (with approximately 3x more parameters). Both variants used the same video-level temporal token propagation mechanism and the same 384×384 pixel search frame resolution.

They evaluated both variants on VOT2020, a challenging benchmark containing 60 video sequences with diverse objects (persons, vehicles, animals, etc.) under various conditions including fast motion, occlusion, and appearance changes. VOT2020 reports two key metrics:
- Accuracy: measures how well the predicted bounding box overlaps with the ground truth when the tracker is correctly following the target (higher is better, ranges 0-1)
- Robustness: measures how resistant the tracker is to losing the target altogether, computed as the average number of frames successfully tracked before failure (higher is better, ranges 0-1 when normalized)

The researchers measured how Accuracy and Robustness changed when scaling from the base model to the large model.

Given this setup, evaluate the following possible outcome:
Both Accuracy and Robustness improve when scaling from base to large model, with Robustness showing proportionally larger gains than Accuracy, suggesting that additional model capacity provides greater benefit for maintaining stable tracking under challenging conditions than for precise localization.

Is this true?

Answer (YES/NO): NO